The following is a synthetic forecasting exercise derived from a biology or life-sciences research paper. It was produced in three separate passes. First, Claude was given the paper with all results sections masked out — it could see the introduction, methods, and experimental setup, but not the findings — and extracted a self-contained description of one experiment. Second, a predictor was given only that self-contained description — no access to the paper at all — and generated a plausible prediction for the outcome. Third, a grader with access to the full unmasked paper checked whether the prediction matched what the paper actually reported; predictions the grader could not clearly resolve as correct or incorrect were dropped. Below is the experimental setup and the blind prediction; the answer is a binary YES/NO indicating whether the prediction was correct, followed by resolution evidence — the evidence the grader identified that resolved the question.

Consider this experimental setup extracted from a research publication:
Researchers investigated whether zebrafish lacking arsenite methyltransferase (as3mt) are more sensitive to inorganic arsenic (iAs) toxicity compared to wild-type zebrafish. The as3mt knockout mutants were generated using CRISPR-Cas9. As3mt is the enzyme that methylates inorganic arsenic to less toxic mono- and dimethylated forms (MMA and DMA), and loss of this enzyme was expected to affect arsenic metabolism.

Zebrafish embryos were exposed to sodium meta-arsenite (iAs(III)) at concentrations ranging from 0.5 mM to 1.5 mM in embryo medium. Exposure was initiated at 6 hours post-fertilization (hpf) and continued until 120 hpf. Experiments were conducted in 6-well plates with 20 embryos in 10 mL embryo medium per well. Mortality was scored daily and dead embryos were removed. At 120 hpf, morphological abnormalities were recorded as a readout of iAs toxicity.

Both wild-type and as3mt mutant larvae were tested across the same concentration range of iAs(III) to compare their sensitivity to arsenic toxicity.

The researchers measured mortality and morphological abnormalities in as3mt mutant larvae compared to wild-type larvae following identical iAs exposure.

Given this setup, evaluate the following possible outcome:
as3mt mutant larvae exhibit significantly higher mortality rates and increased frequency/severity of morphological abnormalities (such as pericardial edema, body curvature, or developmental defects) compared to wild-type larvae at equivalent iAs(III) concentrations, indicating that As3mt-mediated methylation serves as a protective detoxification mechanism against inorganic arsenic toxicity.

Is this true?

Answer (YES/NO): YES